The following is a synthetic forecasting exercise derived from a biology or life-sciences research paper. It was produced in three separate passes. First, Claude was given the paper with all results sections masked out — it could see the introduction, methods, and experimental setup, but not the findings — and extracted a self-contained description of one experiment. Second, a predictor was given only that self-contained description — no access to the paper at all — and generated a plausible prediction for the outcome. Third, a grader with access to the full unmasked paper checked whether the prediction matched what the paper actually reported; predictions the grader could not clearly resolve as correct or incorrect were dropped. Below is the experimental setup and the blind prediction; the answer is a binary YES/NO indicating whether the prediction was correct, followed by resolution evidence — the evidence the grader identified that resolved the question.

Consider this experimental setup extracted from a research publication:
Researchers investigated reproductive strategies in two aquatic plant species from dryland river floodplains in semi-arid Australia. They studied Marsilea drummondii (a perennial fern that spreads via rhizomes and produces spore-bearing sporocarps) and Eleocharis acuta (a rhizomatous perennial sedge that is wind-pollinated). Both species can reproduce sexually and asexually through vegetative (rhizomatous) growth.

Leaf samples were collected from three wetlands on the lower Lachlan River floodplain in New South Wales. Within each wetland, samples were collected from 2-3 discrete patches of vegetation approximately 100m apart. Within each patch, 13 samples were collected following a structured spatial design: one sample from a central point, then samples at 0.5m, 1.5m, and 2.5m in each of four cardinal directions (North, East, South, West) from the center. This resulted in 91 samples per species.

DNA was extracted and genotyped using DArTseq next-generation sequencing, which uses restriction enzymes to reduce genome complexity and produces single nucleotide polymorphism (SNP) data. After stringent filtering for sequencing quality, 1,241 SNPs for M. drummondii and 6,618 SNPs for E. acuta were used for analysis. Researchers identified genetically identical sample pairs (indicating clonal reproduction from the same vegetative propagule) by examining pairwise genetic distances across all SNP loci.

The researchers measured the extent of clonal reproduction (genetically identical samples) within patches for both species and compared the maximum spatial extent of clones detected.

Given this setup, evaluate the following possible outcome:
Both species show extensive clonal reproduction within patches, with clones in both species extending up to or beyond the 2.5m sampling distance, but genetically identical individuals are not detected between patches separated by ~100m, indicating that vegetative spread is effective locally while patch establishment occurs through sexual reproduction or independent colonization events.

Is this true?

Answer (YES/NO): NO